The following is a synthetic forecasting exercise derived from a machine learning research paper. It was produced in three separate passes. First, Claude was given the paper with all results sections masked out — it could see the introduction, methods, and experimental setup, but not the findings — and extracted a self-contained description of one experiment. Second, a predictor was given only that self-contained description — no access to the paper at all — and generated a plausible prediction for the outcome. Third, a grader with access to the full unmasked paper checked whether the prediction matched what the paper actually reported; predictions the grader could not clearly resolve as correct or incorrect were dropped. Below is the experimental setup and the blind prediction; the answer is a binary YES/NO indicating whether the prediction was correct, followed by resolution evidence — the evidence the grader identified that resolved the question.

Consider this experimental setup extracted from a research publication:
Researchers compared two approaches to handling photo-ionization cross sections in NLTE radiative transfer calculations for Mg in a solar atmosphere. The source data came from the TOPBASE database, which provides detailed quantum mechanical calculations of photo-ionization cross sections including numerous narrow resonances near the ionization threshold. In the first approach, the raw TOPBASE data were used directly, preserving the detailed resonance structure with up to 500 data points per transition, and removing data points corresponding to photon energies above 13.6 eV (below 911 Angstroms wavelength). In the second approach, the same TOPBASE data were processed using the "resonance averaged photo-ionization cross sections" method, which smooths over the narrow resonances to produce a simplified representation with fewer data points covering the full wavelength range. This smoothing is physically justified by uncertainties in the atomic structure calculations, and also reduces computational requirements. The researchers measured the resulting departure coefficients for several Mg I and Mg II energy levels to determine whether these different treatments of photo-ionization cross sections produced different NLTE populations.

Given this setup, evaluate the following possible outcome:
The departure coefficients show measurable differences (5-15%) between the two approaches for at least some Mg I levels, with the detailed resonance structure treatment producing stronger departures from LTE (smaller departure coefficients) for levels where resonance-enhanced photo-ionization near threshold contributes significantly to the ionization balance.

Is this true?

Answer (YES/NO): NO